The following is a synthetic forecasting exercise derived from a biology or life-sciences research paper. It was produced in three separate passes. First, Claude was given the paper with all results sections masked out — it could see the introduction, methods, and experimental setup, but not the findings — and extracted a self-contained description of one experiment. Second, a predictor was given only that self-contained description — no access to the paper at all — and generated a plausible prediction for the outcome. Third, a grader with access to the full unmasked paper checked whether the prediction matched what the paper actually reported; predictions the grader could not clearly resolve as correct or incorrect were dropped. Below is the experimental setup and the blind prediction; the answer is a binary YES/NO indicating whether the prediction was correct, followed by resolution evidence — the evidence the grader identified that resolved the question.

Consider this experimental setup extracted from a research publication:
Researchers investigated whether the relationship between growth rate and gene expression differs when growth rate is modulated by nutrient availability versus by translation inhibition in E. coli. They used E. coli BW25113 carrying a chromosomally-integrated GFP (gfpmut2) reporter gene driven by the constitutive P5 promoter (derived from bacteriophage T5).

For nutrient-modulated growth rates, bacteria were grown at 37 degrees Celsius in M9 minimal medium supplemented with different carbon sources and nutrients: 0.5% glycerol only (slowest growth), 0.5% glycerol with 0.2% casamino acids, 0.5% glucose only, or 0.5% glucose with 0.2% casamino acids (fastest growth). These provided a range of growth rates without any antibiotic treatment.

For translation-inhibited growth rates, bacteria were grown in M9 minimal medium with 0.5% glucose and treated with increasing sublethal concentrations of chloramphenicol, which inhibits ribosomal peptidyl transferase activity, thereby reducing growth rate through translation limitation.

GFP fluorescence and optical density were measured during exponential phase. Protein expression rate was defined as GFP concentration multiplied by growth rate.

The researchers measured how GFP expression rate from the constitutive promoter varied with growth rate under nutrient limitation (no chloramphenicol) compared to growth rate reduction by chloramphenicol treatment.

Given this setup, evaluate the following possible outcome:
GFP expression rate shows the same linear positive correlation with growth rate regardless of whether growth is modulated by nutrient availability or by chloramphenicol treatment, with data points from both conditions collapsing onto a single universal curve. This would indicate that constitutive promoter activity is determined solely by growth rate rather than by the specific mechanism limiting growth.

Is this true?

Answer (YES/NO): NO